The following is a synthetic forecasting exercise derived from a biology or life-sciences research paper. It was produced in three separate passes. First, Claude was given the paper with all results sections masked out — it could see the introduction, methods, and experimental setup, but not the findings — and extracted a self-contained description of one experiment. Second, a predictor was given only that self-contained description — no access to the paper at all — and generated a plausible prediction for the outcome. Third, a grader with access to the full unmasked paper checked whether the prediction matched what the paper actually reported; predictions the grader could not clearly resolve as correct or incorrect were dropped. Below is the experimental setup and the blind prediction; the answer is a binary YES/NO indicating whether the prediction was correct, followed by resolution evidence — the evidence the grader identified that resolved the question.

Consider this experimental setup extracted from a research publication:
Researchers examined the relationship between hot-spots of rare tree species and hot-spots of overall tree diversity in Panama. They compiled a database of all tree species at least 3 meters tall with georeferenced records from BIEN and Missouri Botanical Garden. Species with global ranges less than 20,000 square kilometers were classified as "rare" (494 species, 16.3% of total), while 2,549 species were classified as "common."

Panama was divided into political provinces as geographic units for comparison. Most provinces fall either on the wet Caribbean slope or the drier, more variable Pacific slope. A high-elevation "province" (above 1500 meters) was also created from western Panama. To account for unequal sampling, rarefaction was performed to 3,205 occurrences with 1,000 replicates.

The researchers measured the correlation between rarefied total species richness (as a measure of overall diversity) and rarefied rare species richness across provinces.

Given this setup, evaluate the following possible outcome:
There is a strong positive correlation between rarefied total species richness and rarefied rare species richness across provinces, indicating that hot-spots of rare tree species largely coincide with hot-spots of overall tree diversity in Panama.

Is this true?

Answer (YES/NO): NO